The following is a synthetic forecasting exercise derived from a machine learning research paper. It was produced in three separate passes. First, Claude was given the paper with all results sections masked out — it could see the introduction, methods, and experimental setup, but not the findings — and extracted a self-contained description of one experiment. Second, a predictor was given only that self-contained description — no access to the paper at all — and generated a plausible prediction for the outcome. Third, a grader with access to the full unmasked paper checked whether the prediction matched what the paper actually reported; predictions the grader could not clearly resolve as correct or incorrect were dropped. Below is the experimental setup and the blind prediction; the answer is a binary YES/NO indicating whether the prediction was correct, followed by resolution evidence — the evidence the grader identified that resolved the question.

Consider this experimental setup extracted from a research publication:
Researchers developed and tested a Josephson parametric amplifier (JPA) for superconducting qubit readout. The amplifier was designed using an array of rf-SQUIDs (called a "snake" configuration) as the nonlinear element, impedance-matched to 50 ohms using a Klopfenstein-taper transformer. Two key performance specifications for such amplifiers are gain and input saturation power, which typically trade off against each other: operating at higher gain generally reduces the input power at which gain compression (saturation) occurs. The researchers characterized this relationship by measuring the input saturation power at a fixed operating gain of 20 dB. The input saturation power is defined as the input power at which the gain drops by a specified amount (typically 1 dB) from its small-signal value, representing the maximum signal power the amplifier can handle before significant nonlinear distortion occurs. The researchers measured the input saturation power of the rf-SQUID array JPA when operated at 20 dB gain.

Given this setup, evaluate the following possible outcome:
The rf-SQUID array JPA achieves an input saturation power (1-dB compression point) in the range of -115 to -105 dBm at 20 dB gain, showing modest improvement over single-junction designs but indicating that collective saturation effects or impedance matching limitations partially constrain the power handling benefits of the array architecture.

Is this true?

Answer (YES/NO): NO